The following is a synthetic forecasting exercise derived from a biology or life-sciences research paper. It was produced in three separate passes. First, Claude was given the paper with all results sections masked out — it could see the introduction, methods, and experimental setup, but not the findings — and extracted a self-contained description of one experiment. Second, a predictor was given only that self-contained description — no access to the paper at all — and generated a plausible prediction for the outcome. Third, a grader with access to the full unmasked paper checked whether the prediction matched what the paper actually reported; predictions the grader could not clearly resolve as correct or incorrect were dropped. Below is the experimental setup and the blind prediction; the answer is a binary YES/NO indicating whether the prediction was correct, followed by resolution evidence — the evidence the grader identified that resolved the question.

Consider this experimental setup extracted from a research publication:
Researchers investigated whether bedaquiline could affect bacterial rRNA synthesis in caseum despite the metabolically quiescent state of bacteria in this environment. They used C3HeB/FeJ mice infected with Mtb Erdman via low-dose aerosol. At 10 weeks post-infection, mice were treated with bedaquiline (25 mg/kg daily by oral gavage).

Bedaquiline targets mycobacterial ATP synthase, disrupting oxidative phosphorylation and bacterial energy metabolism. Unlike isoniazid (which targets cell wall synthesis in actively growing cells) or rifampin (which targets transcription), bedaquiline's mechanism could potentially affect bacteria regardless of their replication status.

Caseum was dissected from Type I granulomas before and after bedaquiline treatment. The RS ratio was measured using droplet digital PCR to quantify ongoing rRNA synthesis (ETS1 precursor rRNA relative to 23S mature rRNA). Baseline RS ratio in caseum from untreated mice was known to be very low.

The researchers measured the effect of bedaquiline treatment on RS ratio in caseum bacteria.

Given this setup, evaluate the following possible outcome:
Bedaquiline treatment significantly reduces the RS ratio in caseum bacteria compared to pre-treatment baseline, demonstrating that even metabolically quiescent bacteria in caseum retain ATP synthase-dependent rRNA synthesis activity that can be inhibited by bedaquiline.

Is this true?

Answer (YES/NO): NO